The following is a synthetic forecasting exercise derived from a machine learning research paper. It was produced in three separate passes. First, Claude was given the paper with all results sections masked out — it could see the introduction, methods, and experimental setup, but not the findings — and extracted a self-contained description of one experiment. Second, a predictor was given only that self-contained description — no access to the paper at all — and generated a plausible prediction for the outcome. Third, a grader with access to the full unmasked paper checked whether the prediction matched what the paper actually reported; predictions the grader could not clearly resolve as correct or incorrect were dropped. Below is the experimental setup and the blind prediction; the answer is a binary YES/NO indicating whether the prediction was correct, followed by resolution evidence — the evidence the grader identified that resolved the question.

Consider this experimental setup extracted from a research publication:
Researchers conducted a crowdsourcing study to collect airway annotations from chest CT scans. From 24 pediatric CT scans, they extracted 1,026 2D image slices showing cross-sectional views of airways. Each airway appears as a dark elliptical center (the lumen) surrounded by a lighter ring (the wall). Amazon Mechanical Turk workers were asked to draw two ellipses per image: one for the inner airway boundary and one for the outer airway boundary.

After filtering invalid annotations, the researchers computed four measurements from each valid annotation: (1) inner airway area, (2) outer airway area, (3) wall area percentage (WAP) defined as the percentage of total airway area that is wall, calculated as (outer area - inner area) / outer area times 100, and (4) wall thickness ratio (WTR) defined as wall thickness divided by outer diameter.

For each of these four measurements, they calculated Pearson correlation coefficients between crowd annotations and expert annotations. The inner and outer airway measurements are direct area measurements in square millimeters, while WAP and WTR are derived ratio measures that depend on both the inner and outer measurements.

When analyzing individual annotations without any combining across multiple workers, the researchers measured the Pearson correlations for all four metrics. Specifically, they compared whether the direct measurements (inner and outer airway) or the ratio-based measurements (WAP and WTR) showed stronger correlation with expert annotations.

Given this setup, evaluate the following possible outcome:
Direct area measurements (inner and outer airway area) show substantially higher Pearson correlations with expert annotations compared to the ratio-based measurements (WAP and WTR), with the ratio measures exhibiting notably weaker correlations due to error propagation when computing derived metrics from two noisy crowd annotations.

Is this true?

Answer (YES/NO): YES